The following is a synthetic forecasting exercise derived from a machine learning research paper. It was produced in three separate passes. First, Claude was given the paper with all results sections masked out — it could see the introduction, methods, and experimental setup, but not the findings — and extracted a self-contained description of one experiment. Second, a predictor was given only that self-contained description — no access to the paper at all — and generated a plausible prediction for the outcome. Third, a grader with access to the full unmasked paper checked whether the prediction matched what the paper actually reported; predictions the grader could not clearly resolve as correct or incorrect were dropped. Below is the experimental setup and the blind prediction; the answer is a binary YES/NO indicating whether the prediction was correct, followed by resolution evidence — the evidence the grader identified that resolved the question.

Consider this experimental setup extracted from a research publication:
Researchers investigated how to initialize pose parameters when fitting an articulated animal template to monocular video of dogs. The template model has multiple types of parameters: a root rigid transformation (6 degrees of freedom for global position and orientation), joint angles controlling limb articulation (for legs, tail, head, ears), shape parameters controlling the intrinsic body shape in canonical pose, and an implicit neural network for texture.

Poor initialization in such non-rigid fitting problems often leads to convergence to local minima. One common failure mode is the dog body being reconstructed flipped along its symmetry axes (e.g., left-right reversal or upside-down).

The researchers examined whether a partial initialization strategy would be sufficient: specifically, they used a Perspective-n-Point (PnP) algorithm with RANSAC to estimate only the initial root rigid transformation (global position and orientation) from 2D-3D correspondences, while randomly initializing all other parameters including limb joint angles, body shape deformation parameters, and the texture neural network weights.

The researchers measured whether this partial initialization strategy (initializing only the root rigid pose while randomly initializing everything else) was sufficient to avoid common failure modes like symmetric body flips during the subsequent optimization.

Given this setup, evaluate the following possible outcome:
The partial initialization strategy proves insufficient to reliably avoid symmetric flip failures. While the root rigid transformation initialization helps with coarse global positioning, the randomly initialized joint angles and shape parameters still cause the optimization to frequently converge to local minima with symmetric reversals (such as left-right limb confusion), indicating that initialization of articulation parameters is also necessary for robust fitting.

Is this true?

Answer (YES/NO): NO